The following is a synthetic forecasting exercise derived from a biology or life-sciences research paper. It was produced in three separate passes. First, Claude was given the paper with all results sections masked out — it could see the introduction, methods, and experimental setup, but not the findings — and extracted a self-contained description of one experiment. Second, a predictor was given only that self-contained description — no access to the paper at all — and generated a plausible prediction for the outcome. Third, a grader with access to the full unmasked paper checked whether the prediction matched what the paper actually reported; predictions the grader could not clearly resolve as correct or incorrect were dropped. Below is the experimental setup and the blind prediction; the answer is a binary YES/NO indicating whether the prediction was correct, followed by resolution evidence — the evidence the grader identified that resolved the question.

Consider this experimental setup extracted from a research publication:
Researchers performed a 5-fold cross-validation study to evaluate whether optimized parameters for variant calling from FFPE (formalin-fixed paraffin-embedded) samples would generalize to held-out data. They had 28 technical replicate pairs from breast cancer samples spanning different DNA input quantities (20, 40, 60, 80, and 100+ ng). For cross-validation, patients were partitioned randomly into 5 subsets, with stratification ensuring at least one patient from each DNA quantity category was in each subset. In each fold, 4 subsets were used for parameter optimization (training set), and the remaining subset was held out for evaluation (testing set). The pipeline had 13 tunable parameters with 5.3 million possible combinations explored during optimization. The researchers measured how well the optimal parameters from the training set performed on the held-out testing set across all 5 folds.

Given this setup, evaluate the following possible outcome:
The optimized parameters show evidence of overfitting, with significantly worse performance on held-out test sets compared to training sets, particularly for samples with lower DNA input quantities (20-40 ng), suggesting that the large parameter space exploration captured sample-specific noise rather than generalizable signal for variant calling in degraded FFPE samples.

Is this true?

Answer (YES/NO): NO